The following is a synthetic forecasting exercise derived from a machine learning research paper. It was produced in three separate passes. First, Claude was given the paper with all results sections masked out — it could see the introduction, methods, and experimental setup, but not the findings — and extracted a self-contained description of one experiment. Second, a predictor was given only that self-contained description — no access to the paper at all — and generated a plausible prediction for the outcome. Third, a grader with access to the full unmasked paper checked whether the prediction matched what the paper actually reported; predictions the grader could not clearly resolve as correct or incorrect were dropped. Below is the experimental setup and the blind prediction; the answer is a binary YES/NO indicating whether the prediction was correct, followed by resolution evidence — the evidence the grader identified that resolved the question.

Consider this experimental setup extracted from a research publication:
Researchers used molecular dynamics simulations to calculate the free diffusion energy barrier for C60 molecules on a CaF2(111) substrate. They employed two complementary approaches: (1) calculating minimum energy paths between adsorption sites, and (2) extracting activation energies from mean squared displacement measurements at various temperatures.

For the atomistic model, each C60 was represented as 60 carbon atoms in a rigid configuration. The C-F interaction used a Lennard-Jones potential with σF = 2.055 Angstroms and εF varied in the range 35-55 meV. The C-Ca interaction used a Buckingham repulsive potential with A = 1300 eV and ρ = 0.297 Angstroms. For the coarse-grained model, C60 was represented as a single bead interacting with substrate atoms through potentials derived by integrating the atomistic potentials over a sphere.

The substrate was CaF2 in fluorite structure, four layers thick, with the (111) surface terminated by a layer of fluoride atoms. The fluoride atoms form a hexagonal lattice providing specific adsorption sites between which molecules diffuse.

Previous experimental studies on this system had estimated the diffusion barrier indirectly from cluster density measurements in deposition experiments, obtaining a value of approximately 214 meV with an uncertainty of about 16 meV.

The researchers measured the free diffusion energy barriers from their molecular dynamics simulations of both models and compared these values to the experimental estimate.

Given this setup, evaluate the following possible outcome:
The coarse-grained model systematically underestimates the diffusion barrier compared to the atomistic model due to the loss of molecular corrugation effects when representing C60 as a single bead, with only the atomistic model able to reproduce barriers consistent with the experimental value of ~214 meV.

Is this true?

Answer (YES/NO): NO